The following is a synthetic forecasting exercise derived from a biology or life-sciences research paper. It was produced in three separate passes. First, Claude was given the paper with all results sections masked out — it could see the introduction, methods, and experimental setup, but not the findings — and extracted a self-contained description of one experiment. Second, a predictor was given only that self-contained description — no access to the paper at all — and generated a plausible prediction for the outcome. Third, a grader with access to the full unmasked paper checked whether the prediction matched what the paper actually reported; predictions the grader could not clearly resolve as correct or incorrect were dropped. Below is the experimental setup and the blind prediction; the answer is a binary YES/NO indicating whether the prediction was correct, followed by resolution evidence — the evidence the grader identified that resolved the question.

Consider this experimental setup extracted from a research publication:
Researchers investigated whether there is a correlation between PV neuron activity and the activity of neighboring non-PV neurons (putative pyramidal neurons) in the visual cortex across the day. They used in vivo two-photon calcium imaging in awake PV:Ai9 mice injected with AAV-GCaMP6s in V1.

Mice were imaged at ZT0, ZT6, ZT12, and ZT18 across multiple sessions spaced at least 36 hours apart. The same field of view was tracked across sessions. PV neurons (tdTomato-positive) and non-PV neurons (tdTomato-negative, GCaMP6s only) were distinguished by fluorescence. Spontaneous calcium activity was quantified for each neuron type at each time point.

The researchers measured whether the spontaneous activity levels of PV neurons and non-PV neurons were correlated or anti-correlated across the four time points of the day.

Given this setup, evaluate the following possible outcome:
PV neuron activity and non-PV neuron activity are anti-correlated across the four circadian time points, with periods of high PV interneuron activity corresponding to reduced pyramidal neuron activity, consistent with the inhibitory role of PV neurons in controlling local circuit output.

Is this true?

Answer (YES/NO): YES